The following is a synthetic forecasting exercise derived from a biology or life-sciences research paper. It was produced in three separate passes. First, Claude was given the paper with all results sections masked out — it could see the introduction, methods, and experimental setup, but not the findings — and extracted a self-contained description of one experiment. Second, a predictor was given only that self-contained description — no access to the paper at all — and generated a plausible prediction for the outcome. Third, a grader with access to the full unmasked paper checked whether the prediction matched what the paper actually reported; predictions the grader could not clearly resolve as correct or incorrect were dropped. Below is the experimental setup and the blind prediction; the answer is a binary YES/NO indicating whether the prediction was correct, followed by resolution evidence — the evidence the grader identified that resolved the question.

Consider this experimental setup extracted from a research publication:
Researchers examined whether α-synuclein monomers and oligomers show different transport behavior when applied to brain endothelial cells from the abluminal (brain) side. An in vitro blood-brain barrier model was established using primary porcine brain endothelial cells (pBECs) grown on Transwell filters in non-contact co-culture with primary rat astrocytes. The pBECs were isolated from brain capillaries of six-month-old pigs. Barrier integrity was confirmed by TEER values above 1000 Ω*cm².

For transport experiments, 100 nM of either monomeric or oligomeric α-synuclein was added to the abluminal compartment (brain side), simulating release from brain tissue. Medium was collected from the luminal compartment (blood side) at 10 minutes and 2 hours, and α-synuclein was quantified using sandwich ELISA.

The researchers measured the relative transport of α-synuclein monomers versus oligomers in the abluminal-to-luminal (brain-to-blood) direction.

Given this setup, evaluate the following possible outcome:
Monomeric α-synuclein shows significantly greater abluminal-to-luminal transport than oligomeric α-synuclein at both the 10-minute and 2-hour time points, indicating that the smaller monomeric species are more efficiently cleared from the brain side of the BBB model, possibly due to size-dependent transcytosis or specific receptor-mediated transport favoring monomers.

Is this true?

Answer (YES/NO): NO